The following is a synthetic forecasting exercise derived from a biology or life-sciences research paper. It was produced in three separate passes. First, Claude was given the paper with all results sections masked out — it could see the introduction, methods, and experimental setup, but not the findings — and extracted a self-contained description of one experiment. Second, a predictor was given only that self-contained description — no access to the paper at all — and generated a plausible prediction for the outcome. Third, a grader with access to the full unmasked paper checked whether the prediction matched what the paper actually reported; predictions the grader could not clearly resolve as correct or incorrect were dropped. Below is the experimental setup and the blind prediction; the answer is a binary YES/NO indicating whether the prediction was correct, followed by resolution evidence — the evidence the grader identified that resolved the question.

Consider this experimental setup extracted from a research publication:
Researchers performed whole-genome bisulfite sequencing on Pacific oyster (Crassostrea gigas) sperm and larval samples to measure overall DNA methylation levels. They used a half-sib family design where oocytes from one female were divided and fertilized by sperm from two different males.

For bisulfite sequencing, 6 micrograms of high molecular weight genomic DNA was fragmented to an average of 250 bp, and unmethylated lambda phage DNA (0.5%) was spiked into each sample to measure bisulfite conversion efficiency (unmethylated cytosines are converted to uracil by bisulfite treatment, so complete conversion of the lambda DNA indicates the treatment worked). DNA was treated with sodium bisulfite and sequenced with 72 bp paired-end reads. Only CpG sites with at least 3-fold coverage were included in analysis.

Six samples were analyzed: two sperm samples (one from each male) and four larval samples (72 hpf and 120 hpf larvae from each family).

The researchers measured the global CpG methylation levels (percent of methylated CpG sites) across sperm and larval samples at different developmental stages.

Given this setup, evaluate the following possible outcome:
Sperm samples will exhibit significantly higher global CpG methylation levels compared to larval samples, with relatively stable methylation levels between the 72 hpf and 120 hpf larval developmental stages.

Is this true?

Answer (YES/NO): NO